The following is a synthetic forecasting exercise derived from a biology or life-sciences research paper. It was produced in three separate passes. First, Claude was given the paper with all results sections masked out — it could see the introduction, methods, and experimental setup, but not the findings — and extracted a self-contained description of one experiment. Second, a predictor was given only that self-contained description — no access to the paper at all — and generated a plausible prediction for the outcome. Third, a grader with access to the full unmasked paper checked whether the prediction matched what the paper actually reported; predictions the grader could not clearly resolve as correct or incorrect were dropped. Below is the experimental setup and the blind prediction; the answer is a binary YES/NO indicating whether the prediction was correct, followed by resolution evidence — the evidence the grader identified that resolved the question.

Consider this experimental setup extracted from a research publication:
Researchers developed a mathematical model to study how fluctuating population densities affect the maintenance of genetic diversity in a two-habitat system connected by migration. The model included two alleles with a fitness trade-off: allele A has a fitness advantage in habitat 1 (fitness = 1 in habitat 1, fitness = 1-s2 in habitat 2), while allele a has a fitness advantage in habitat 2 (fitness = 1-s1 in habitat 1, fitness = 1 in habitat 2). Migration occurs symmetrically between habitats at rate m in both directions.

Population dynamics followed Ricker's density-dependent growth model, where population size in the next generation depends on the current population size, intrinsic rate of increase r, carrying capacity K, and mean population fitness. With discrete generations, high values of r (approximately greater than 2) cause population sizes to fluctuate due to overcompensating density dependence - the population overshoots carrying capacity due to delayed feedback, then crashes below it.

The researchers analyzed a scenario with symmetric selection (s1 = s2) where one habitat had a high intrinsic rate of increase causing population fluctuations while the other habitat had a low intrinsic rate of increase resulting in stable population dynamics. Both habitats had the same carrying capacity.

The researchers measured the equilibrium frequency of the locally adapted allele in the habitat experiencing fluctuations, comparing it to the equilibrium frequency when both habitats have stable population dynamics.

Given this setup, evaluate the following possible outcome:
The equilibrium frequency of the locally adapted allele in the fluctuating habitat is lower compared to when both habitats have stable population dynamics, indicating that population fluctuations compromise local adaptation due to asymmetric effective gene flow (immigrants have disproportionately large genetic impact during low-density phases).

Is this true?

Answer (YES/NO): YES